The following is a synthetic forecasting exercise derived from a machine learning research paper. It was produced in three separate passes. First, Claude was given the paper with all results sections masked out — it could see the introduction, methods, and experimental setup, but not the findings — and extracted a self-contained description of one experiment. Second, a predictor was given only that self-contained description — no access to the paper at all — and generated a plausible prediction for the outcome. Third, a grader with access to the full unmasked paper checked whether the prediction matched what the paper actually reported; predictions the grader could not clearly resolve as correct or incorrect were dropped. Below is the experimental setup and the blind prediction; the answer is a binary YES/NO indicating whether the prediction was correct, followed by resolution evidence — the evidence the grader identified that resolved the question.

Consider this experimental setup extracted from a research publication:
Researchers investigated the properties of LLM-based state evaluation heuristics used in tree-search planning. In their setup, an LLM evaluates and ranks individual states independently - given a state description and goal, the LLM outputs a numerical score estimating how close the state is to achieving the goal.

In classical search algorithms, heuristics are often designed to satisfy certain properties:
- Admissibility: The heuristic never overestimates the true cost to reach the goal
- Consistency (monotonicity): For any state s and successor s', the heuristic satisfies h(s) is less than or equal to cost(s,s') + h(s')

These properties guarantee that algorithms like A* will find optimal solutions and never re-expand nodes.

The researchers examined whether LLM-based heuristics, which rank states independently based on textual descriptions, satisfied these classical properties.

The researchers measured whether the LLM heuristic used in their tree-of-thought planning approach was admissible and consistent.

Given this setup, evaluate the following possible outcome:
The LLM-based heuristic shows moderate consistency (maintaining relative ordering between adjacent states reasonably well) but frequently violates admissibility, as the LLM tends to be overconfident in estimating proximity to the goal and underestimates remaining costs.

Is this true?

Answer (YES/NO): NO